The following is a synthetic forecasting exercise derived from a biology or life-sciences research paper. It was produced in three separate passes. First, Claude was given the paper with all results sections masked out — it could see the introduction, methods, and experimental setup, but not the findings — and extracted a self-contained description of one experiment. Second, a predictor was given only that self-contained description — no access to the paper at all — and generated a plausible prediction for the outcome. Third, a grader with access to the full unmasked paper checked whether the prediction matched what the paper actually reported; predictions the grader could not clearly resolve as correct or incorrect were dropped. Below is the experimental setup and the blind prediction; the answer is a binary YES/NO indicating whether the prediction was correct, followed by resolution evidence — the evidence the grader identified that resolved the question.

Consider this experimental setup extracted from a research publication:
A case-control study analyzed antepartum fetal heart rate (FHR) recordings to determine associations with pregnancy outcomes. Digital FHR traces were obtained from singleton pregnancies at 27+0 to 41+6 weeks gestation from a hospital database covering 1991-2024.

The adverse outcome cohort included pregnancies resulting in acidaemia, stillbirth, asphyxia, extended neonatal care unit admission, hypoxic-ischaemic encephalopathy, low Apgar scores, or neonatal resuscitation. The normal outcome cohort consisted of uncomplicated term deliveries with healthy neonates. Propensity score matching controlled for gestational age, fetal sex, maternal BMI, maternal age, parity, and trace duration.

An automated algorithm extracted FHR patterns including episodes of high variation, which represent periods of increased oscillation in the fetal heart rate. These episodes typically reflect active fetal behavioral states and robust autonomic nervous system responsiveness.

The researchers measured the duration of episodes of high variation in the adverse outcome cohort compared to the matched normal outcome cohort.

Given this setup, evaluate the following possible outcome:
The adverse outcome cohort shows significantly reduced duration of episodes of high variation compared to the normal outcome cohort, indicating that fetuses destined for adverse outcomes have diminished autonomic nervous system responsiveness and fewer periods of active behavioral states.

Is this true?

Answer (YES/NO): NO